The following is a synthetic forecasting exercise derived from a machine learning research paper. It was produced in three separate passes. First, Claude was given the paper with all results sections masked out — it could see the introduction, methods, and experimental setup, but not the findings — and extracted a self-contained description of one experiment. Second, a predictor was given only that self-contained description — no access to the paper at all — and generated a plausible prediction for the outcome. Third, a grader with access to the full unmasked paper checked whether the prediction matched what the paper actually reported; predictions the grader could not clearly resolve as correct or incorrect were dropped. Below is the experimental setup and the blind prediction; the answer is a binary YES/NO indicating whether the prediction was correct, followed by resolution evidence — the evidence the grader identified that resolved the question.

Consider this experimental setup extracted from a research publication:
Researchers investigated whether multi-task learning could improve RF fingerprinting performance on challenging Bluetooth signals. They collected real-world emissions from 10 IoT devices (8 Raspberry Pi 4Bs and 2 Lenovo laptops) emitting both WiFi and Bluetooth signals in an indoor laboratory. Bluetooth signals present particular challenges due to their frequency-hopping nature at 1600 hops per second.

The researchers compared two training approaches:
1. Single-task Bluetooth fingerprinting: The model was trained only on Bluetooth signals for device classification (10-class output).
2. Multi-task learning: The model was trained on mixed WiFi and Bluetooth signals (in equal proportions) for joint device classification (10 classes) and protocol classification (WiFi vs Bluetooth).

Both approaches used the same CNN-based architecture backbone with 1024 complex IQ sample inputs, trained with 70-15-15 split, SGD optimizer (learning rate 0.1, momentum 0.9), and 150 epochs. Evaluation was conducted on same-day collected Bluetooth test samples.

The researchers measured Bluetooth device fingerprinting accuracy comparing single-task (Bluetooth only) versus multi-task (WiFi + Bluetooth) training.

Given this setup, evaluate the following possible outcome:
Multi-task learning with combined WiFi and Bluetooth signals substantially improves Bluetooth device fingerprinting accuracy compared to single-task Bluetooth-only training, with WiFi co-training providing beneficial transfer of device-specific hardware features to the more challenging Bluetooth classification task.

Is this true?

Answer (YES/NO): YES